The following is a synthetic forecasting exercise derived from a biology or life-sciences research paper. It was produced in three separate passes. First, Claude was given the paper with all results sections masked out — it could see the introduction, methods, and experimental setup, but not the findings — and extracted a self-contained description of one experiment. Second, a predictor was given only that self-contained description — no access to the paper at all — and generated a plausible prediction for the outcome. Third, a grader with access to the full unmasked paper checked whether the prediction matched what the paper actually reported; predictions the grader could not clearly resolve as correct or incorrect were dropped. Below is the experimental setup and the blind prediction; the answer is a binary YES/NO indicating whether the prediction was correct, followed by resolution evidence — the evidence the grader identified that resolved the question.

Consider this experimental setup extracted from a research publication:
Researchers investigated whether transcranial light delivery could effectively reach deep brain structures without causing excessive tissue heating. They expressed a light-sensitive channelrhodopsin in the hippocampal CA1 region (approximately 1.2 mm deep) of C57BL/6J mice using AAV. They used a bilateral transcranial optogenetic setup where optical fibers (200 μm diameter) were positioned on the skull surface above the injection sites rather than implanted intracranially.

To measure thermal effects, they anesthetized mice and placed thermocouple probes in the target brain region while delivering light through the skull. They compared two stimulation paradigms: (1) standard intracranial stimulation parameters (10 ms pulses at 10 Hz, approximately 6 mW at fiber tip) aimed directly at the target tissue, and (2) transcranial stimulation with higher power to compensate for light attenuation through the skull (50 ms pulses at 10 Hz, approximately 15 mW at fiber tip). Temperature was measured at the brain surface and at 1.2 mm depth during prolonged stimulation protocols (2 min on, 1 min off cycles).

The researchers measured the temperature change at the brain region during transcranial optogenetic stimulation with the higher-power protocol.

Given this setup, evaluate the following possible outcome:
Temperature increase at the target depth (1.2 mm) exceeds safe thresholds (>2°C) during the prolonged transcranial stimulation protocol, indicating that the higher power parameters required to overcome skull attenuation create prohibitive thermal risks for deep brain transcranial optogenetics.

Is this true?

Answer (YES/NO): NO